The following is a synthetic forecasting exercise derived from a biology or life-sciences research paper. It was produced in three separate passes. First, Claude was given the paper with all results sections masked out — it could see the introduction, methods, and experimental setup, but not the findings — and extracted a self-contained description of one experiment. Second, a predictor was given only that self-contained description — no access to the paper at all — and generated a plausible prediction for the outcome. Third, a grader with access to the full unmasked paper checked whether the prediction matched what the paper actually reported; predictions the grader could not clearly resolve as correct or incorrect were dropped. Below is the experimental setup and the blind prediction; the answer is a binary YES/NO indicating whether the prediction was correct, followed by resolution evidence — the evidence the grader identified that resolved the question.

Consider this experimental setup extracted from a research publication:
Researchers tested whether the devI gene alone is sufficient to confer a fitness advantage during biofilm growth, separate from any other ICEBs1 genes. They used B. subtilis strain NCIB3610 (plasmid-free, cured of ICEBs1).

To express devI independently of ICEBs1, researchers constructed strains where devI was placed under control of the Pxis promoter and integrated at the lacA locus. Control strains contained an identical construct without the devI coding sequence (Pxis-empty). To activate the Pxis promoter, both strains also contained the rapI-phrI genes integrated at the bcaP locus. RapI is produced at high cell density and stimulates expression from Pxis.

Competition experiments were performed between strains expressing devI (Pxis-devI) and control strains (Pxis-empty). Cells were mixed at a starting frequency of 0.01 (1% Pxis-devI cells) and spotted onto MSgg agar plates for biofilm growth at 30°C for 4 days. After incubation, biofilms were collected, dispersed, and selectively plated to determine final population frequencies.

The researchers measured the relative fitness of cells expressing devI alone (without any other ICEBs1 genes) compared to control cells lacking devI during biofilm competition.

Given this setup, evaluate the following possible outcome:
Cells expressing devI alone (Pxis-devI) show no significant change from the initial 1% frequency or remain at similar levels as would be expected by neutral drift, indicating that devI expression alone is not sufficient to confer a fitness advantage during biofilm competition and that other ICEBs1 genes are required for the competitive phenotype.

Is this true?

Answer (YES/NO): NO